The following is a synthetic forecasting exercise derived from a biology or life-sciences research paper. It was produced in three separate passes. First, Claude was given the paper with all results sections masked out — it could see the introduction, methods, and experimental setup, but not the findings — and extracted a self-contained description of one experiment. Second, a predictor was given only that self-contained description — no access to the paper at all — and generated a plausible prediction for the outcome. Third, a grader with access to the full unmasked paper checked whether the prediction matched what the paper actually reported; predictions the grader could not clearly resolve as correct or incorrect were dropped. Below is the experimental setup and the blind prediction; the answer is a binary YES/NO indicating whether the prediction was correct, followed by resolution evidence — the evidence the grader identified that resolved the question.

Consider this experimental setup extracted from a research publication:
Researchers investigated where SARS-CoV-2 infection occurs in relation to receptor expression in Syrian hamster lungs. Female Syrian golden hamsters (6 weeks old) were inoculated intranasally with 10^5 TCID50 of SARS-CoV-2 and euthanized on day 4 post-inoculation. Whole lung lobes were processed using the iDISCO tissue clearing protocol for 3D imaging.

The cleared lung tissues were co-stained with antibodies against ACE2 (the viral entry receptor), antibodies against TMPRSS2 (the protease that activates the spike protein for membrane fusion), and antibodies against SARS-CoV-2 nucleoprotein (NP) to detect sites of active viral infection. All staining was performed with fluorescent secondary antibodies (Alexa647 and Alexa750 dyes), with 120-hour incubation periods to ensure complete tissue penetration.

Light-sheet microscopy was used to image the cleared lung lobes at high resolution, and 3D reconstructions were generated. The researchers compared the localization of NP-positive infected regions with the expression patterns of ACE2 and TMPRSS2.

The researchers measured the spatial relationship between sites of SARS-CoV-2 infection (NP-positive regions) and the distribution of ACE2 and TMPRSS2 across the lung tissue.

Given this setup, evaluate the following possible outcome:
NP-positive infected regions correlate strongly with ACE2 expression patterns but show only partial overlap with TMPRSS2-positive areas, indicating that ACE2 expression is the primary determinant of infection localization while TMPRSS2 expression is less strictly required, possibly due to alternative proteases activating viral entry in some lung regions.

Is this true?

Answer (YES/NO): NO